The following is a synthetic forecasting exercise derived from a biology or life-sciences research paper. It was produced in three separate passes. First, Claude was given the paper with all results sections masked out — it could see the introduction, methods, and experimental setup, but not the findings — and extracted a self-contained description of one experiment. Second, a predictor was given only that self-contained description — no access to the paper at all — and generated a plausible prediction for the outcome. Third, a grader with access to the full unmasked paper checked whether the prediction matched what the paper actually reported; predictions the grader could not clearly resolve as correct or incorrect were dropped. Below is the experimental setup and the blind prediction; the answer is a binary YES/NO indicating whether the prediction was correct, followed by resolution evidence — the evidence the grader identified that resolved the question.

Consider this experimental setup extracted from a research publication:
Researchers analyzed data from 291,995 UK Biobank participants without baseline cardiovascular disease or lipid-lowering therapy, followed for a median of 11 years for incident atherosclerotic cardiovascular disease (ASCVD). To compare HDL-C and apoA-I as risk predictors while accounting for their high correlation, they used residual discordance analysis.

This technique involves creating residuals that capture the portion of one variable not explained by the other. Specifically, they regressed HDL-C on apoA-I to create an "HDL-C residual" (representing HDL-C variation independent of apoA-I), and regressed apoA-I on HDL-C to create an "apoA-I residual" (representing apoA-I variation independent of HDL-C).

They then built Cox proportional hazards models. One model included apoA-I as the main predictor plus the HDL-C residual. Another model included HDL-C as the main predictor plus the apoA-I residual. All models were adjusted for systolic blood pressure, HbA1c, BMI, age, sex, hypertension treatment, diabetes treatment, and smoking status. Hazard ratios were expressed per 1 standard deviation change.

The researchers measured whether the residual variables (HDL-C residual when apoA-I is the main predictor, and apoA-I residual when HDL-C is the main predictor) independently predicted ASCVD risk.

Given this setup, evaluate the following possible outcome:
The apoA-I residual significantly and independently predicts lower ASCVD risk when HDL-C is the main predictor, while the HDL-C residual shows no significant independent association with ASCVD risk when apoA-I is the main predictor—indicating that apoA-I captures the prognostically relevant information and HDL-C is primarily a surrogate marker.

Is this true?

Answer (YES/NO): NO